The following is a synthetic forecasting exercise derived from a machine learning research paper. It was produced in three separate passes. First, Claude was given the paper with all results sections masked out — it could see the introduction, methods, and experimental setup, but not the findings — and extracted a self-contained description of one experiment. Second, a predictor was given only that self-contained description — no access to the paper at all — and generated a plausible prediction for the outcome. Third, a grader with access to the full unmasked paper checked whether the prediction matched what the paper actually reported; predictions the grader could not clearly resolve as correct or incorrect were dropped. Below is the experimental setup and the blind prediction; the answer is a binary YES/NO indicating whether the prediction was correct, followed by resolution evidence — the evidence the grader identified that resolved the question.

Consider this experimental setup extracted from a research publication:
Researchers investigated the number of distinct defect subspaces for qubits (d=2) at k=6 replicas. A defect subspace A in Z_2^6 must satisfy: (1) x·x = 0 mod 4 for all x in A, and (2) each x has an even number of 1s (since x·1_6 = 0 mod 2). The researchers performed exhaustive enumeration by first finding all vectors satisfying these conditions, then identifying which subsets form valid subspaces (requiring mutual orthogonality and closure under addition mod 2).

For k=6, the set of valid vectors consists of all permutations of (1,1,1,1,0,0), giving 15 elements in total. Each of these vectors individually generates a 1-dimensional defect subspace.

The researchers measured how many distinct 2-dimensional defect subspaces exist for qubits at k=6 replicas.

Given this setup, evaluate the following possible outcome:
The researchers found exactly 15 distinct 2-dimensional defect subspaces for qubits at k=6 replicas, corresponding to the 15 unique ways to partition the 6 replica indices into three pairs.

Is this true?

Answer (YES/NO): NO